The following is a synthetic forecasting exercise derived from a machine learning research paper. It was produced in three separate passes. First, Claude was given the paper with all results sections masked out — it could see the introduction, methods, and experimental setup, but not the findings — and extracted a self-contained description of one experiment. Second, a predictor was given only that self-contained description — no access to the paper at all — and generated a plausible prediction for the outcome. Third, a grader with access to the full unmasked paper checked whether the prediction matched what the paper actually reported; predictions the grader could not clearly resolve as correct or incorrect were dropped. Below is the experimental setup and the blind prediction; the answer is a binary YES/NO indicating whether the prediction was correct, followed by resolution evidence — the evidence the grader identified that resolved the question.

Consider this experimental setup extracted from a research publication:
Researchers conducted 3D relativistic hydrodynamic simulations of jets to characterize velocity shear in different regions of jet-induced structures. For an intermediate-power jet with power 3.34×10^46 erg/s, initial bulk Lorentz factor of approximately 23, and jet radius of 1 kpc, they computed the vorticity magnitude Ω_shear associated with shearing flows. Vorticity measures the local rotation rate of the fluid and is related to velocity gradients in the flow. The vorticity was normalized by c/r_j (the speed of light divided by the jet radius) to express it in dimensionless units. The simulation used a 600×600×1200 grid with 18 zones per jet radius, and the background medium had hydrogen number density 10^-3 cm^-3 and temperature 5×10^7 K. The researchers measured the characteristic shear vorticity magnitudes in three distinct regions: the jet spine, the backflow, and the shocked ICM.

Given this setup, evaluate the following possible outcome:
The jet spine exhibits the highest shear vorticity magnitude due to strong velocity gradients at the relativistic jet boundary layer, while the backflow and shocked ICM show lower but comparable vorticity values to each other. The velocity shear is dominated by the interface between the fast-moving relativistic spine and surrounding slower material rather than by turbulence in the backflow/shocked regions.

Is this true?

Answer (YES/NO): NO